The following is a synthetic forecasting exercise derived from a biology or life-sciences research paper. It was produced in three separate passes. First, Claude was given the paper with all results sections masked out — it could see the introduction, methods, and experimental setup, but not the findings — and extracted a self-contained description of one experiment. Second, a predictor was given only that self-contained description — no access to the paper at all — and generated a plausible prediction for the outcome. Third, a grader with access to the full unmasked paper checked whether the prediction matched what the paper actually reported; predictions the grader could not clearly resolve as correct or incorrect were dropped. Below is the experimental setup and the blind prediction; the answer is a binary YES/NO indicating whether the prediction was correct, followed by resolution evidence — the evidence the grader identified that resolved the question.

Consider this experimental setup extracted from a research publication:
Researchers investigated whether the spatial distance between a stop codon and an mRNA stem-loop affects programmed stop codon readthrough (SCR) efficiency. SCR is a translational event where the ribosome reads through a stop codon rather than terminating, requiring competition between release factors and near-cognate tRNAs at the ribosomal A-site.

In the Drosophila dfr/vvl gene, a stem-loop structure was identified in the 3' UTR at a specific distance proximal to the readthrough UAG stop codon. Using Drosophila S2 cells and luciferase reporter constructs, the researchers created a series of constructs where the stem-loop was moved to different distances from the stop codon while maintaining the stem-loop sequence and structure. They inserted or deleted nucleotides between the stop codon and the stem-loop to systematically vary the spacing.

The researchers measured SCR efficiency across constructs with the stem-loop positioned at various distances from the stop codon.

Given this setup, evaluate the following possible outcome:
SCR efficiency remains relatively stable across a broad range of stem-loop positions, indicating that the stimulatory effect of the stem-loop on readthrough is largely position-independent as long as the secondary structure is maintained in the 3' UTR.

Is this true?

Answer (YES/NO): NO